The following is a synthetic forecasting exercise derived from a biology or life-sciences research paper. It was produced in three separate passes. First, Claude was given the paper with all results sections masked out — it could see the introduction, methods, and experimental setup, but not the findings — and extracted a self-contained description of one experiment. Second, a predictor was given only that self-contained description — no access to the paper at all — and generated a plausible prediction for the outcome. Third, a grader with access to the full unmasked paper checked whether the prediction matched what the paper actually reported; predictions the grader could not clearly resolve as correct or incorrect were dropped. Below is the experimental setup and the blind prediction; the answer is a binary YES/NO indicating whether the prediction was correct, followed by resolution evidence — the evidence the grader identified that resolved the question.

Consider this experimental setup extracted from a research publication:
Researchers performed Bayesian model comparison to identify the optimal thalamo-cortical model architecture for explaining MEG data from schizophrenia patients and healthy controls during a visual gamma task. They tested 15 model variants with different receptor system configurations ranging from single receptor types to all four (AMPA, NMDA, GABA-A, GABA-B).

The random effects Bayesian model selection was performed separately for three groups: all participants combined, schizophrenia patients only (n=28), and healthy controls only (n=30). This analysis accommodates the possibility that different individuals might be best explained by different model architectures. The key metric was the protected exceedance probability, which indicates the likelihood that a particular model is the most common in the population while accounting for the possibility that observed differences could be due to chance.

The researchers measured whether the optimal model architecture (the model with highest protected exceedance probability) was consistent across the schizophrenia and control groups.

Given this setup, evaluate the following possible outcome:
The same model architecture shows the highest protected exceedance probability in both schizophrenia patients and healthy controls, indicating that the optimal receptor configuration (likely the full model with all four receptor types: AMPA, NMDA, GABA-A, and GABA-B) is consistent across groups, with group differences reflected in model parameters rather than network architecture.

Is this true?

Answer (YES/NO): YES